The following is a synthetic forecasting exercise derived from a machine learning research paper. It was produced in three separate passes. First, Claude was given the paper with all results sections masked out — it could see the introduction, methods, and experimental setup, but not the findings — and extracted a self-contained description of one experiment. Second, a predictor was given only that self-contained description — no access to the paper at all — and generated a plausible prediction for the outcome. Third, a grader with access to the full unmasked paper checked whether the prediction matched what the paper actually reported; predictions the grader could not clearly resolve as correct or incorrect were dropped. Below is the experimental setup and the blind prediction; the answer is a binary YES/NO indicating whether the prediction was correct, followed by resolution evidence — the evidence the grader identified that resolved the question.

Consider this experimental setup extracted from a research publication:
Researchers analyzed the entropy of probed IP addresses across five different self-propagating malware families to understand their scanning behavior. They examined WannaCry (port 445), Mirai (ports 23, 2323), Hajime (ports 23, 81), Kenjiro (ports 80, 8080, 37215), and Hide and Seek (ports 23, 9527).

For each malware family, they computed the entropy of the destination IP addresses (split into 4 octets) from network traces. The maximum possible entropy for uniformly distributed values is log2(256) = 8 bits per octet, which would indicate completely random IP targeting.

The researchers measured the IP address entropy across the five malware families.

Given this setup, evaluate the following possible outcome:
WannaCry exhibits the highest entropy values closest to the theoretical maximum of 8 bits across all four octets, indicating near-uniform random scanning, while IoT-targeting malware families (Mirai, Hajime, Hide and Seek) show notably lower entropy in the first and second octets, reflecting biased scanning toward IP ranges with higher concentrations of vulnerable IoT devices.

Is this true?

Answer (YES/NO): NO